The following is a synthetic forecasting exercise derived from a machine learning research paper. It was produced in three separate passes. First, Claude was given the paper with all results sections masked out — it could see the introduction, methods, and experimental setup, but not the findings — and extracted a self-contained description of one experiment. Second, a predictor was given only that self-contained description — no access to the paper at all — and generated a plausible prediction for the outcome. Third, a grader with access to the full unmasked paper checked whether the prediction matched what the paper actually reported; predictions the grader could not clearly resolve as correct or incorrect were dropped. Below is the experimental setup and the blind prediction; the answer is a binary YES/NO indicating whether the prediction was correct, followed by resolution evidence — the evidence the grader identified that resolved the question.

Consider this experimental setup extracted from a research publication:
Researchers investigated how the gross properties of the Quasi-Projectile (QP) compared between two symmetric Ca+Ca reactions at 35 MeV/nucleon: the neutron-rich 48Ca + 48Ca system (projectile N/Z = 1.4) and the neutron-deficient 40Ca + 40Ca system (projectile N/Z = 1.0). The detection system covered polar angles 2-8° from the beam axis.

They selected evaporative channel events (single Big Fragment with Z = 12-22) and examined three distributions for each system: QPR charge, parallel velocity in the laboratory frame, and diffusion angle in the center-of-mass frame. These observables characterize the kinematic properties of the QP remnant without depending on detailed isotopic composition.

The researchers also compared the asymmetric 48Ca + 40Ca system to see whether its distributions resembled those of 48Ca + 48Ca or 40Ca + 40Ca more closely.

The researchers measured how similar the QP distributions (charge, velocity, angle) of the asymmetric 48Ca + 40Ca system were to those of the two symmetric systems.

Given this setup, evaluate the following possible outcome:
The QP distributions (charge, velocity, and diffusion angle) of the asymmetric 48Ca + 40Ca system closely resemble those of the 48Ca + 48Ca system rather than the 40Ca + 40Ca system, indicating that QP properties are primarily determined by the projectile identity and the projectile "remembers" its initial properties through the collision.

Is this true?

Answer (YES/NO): YES